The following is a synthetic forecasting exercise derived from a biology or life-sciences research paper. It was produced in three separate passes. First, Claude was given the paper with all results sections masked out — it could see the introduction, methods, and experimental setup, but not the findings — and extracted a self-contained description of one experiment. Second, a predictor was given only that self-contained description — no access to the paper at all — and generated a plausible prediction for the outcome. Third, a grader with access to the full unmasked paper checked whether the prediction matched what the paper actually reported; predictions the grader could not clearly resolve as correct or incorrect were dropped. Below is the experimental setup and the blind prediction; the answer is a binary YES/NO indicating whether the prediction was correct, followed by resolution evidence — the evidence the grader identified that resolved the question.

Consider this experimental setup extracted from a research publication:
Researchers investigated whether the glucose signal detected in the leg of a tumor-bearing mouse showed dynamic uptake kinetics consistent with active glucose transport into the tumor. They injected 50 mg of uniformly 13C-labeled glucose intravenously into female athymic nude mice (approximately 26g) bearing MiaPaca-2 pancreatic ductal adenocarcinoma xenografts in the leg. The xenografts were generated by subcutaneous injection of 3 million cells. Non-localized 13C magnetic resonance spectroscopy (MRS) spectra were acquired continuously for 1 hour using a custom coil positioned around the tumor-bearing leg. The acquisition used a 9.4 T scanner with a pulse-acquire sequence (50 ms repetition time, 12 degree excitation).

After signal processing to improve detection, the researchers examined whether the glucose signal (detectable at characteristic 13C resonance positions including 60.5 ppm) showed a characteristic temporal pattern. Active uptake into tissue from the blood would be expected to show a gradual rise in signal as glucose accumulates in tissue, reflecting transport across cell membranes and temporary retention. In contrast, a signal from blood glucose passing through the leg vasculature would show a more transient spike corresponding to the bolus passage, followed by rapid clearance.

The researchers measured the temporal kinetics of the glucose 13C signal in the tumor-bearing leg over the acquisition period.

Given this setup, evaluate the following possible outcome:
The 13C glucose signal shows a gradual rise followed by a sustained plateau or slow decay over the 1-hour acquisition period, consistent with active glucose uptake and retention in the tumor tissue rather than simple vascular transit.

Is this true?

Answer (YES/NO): YES